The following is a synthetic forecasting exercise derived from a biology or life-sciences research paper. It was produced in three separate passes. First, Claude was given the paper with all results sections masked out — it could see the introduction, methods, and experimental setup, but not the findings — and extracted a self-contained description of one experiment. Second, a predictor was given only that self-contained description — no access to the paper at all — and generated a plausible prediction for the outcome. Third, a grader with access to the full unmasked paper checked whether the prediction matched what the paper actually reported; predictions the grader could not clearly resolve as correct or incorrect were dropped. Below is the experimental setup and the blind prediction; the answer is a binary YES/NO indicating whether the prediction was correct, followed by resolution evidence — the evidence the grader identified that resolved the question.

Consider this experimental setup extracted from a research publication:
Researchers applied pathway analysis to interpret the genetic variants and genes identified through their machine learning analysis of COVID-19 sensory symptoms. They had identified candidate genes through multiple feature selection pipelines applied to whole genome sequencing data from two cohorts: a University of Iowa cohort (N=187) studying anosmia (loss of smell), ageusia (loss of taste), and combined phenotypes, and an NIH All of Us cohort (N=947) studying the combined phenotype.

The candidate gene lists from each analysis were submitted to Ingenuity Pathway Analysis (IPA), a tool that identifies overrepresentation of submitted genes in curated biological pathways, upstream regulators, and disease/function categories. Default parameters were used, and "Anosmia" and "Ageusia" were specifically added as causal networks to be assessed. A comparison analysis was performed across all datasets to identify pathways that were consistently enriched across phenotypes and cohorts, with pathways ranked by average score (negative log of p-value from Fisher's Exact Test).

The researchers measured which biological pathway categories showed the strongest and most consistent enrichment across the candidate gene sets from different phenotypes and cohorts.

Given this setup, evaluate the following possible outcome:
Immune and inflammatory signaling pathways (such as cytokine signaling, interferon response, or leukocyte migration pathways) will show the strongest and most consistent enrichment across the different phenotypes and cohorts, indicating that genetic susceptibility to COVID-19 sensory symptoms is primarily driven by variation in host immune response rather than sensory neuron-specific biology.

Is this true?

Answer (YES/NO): NO